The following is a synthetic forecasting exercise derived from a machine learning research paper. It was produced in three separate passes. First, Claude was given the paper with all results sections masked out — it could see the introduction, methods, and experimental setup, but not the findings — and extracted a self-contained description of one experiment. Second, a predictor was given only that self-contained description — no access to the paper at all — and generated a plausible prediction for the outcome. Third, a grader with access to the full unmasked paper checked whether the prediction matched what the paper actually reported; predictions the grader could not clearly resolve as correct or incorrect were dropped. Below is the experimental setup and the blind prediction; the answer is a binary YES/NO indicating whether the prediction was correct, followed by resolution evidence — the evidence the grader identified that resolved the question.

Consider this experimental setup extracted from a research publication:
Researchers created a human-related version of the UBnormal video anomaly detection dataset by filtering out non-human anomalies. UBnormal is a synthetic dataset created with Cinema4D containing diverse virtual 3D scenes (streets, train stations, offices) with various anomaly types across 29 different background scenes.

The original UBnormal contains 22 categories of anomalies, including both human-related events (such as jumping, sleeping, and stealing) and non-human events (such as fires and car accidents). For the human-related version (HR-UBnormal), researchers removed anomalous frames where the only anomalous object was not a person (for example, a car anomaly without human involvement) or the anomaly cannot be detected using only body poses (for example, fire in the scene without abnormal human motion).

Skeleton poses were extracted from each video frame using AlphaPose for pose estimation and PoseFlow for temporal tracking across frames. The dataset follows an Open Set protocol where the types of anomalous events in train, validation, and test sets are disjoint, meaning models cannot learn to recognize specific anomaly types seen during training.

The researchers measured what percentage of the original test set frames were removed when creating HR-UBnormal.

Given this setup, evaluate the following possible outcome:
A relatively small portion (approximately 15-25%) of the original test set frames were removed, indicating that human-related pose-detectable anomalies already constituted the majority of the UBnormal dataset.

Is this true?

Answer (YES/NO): NO